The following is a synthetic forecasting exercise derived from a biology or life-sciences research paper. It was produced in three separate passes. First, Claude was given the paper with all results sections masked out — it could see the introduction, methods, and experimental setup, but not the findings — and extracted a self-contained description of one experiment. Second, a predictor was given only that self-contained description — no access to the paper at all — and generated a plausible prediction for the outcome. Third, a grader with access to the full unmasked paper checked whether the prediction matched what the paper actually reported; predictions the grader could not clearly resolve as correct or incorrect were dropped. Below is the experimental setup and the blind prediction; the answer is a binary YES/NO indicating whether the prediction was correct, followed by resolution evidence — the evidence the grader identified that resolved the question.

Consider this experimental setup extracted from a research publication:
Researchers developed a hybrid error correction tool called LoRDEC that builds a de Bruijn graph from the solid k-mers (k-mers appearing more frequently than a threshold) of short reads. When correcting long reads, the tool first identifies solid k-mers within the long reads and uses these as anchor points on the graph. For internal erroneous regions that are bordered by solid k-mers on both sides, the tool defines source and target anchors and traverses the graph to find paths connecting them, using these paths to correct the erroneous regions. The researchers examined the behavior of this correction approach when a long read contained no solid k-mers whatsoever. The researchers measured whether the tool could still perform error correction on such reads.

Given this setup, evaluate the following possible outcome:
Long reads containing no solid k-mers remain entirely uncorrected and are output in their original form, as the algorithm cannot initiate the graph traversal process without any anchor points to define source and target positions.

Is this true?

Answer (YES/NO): YES